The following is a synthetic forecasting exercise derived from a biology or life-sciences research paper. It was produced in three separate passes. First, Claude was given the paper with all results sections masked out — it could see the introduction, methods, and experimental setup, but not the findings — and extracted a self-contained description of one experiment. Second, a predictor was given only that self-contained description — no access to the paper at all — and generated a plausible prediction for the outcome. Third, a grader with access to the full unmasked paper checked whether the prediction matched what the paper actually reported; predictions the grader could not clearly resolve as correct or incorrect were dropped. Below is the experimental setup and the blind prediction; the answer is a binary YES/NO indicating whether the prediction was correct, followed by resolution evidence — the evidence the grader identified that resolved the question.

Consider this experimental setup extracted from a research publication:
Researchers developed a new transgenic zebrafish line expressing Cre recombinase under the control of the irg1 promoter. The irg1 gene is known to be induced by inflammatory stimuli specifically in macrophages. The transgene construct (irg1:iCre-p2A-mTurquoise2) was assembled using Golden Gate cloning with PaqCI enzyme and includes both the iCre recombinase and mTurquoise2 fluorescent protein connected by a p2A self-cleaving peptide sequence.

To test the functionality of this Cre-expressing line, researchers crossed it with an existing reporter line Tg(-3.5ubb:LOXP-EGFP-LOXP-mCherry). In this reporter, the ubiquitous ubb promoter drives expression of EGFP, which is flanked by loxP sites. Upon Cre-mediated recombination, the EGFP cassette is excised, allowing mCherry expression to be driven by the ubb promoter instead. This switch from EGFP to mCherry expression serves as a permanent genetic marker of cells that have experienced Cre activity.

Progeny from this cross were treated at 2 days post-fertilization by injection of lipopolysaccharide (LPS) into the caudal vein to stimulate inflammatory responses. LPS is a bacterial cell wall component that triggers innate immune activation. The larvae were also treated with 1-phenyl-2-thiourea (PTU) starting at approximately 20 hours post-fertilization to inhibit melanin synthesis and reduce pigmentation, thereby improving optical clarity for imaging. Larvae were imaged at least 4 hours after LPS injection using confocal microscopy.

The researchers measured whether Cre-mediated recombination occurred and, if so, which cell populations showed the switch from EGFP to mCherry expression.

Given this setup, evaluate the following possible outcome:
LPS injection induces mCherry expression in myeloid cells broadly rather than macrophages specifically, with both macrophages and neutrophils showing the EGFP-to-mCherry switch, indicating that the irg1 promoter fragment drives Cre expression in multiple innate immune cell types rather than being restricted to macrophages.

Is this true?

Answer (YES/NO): NO